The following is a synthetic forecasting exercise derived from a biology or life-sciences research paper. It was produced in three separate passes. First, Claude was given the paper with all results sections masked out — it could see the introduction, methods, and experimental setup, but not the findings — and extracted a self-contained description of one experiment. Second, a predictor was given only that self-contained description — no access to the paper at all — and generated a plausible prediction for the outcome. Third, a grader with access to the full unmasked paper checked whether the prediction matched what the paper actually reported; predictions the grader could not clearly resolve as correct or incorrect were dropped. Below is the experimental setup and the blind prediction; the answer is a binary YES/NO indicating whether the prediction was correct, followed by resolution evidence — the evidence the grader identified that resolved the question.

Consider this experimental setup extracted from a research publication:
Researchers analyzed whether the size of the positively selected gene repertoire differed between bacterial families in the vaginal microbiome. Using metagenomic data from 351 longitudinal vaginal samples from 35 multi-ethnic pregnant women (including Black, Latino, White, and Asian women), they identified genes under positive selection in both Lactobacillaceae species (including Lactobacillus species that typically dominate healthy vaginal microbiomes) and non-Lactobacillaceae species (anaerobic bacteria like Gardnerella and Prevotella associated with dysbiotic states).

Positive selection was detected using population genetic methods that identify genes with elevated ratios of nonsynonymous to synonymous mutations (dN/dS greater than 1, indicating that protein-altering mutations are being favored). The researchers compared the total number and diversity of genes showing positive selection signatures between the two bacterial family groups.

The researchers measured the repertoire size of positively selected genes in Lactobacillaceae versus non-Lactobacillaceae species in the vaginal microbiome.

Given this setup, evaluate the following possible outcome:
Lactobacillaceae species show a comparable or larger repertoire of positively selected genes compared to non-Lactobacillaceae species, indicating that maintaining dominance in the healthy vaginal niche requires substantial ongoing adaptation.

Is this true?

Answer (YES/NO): YES